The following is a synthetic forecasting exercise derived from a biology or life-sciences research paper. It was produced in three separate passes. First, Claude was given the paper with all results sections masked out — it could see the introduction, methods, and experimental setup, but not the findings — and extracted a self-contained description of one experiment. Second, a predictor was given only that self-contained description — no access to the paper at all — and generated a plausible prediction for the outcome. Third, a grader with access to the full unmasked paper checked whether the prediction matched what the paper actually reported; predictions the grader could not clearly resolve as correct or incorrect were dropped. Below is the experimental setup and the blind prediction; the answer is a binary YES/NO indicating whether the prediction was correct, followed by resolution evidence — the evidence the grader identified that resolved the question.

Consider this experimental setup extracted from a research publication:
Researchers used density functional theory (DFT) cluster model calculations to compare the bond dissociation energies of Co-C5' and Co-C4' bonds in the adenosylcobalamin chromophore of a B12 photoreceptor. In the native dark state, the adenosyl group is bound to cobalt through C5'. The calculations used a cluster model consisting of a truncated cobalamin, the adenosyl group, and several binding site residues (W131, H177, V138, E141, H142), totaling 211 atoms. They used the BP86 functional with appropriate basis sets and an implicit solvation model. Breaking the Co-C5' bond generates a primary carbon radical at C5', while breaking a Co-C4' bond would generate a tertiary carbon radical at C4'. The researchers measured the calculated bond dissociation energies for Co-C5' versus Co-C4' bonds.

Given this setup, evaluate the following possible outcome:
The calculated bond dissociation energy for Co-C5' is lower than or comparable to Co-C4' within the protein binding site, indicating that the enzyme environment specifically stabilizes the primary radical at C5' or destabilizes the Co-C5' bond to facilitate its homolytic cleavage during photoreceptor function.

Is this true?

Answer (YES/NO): NO